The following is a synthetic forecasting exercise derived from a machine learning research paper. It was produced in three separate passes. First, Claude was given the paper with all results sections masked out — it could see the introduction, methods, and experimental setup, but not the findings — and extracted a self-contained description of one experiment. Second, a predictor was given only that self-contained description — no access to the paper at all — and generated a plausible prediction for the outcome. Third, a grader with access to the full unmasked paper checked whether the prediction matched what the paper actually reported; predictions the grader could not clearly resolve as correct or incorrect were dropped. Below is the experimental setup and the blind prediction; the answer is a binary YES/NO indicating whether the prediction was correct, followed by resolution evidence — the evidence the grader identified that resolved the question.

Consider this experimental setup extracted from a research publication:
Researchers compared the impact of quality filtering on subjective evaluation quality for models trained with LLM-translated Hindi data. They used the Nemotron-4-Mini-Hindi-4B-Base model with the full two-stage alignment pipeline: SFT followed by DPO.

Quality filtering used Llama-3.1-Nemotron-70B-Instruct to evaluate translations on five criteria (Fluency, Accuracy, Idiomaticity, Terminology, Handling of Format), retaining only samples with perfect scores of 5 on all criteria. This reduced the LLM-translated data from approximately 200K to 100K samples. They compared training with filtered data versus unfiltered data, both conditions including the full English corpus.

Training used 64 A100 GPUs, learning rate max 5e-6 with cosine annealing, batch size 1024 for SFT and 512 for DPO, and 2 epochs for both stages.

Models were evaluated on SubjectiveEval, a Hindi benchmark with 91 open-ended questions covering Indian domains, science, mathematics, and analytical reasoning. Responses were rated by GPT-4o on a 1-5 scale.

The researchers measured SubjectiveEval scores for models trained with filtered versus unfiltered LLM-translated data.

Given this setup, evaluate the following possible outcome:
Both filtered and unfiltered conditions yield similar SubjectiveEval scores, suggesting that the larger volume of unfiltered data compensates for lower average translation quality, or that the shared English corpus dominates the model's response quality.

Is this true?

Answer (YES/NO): YES